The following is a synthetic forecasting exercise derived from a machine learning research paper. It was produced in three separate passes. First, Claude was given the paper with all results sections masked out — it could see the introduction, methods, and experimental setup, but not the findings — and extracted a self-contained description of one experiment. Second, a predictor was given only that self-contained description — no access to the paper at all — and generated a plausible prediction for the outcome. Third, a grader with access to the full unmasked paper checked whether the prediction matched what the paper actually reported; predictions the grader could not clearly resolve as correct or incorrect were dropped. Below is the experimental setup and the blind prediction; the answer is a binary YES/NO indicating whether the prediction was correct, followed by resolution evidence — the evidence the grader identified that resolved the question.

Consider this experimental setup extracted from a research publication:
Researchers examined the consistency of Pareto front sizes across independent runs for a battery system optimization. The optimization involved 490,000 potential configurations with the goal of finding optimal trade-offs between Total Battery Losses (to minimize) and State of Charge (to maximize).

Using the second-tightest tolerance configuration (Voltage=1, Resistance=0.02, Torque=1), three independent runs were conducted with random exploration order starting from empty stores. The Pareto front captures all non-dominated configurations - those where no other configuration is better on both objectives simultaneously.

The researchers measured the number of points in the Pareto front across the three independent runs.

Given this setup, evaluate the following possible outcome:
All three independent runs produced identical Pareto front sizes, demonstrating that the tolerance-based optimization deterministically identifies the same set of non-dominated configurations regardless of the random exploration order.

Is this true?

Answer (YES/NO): NO